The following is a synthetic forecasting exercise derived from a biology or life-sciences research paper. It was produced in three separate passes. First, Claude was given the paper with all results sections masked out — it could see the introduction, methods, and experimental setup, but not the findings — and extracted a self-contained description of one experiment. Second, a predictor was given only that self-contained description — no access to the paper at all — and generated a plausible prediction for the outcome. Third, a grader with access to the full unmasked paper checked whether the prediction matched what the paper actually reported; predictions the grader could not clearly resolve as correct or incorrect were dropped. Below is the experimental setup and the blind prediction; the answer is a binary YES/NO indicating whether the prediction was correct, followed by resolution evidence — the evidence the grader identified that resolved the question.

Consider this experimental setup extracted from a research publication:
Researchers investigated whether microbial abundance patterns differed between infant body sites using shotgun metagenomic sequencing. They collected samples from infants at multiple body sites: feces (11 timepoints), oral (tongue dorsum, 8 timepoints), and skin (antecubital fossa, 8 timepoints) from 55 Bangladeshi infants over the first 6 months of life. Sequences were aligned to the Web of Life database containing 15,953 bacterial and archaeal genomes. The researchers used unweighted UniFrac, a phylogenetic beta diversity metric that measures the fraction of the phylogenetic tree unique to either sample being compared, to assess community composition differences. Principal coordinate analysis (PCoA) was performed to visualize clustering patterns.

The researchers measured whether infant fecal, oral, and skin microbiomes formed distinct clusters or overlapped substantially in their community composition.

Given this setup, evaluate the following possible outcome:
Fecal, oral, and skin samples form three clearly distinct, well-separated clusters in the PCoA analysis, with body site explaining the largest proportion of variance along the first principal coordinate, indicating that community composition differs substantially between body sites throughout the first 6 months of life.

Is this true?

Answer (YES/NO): NO